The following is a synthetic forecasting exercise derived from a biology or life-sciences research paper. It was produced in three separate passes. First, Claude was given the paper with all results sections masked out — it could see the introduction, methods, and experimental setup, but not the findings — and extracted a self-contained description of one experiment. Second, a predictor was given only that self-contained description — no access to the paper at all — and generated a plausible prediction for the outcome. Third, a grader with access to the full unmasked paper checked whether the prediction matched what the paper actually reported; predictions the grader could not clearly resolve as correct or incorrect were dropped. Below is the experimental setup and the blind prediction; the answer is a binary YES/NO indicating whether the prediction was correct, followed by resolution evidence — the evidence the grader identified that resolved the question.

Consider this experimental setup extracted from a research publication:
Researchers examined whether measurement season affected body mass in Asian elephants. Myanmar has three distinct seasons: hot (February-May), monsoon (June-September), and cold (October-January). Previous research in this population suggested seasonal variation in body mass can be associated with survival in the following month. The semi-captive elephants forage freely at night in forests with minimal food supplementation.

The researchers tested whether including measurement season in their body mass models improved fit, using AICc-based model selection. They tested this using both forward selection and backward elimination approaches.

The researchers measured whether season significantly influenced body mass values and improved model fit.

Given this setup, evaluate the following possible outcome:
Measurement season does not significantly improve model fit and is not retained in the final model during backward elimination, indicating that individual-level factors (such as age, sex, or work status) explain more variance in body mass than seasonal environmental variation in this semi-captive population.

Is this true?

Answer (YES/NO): YES